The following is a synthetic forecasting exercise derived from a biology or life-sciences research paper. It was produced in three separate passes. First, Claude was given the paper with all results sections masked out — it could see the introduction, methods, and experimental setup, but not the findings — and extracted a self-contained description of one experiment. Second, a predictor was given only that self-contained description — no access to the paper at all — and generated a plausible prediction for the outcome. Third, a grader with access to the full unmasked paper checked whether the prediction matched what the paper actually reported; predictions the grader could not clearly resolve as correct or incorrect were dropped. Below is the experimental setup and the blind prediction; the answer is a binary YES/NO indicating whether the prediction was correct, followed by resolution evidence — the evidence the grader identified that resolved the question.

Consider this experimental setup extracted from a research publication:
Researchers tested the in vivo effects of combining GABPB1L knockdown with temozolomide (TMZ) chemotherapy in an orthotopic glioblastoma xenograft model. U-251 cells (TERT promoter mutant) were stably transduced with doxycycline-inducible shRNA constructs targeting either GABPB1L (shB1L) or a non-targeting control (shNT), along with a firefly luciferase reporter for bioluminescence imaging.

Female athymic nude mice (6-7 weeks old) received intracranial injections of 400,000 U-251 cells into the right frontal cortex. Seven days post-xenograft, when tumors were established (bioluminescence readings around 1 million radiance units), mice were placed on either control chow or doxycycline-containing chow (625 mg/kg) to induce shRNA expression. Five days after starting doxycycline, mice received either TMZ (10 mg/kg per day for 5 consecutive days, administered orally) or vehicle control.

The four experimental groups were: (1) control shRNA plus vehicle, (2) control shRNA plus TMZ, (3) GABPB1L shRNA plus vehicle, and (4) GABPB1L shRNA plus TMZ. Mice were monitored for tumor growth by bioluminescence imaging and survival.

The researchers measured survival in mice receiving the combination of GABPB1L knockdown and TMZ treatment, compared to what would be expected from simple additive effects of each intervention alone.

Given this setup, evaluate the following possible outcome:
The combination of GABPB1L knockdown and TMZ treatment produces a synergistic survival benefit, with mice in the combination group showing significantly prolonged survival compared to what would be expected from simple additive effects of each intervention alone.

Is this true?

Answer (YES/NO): YES